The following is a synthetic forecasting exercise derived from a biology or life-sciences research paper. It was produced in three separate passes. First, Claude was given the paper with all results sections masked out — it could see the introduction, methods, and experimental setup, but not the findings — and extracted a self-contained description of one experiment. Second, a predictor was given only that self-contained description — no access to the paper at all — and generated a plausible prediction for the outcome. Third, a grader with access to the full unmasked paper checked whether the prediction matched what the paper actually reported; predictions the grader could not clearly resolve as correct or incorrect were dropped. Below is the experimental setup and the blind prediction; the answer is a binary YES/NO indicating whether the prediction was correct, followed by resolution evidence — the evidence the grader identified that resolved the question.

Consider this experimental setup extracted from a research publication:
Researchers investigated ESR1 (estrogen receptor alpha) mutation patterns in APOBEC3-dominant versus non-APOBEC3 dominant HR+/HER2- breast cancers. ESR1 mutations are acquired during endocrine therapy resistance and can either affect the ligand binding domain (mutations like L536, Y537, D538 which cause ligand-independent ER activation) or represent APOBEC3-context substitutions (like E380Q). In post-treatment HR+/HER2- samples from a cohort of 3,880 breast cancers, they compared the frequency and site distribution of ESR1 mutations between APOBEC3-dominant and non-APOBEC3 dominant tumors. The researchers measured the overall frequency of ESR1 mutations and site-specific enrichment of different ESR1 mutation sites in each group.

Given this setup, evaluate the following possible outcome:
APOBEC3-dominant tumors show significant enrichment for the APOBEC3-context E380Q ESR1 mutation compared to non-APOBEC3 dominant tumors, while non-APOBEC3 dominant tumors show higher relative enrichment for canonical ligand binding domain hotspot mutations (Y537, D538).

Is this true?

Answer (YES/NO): YES